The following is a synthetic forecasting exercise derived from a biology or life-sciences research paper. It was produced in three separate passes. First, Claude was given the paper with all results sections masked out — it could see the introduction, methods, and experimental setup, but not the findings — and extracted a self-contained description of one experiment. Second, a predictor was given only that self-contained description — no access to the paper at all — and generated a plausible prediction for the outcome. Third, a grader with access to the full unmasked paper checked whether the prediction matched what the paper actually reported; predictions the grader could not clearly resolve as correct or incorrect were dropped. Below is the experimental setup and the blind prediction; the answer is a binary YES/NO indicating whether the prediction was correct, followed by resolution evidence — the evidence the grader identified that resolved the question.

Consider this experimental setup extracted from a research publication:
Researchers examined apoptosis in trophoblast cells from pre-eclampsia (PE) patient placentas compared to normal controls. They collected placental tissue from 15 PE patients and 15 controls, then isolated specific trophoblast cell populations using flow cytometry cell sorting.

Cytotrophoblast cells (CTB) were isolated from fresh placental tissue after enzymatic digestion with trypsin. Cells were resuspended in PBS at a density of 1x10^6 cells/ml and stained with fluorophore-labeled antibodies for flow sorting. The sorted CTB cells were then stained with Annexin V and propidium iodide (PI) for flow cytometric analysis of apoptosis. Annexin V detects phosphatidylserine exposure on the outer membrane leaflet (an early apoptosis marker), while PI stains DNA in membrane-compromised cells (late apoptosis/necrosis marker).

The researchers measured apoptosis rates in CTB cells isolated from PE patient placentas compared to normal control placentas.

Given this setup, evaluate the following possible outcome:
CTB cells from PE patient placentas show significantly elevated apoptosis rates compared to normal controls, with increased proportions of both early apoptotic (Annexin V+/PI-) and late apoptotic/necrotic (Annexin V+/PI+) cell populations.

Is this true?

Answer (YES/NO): YES